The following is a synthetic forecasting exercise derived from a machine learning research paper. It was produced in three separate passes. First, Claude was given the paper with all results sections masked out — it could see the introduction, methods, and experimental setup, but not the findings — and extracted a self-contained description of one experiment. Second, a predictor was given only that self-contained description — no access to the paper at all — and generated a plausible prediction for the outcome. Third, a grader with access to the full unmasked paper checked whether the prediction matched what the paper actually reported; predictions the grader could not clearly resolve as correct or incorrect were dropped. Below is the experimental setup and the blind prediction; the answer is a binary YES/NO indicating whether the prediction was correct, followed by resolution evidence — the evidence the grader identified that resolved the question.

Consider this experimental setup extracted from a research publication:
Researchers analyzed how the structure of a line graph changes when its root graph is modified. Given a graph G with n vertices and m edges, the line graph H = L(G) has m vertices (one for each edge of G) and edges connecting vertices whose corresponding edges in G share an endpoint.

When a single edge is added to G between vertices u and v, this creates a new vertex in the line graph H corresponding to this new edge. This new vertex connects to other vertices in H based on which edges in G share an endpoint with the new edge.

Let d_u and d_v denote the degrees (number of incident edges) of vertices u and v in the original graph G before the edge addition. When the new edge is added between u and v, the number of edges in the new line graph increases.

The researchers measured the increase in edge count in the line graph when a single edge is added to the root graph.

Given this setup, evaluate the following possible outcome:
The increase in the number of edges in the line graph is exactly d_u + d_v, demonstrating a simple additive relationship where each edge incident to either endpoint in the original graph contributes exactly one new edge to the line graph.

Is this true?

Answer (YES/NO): YES